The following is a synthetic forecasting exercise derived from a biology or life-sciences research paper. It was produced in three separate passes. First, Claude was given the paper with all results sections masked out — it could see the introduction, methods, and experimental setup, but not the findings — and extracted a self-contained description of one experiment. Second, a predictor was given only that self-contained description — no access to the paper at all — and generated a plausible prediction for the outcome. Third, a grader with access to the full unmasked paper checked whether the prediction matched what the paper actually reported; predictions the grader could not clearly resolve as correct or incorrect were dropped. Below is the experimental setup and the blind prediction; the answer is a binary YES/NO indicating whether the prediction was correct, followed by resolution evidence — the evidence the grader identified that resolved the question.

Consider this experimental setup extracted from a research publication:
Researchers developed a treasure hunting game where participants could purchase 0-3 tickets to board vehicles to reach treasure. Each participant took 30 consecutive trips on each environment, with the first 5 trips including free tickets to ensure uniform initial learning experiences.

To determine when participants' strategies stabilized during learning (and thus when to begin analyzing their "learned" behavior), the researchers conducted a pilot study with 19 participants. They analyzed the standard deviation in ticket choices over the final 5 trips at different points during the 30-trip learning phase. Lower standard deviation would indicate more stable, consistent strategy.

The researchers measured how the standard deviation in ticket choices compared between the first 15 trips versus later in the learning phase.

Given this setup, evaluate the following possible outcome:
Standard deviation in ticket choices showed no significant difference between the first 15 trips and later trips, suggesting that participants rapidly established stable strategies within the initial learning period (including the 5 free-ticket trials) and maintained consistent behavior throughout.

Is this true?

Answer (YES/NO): NO